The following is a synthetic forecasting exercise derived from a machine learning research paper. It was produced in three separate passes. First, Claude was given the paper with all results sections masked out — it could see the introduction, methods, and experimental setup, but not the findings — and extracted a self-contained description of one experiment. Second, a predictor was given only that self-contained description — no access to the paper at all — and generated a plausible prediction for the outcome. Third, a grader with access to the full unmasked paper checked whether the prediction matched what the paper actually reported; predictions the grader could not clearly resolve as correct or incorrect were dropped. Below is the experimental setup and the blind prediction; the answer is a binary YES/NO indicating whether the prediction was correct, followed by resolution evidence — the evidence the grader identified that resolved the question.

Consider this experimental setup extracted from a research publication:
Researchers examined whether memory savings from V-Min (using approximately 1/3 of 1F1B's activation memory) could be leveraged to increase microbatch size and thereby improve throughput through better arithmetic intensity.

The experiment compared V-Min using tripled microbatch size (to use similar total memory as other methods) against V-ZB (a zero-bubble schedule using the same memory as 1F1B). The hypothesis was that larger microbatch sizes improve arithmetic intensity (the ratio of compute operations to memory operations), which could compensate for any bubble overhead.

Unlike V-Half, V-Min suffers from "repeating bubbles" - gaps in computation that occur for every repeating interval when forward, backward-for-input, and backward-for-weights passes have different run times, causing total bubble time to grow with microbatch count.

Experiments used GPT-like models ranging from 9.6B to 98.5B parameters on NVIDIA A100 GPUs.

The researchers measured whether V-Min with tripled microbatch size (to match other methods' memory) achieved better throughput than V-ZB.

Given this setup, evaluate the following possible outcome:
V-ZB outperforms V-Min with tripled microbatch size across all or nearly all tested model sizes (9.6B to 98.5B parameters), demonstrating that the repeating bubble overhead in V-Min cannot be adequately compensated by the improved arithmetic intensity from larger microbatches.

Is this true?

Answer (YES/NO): YES